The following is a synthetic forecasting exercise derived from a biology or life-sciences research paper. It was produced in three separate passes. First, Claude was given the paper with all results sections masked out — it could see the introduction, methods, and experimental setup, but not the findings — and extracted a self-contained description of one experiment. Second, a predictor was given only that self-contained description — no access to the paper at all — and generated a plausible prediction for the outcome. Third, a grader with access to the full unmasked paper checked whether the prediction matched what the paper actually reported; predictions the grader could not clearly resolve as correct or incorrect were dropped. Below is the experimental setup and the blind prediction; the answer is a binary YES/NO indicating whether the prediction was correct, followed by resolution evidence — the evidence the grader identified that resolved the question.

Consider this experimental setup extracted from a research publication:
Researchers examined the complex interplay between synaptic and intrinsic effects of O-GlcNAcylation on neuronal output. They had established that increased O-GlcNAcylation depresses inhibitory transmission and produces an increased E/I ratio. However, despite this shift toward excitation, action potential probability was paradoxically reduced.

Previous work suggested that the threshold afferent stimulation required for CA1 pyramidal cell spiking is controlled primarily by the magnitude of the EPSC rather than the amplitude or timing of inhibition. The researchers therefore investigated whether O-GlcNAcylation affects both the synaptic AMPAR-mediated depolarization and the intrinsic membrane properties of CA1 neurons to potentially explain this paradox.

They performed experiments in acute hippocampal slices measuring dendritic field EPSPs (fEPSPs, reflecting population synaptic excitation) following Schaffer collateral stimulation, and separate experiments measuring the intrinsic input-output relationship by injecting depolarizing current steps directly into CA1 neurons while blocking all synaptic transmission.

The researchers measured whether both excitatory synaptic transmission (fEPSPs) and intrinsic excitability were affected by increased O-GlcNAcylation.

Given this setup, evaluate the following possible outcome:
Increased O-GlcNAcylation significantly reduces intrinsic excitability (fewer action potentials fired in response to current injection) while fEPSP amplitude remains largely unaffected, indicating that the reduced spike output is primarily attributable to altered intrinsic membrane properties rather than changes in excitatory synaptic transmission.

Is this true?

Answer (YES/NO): NO